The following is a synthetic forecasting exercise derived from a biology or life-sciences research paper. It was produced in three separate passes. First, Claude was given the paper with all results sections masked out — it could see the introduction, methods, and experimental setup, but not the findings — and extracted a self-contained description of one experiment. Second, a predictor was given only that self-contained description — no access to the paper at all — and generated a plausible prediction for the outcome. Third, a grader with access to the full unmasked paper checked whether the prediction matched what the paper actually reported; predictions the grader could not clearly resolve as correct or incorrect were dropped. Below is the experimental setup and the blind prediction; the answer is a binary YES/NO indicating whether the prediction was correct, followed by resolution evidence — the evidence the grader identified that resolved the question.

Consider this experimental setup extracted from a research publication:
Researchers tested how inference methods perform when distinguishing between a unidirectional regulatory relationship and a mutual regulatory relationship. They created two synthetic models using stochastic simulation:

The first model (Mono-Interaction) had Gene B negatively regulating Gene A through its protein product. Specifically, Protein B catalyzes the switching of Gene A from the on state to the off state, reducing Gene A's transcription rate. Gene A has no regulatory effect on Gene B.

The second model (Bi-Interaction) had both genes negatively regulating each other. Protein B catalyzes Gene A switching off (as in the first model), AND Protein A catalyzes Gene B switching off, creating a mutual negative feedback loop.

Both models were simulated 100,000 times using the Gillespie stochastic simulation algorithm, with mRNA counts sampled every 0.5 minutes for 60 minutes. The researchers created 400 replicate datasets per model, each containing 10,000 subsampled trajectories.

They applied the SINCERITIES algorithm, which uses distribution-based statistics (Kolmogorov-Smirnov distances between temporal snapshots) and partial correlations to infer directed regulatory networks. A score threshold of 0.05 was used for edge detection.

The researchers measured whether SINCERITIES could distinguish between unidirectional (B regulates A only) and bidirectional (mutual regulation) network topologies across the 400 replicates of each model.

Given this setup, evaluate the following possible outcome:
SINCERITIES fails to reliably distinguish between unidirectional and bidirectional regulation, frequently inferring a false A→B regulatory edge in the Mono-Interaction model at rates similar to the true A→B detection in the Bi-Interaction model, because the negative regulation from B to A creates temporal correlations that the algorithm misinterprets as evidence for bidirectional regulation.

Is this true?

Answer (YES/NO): NO